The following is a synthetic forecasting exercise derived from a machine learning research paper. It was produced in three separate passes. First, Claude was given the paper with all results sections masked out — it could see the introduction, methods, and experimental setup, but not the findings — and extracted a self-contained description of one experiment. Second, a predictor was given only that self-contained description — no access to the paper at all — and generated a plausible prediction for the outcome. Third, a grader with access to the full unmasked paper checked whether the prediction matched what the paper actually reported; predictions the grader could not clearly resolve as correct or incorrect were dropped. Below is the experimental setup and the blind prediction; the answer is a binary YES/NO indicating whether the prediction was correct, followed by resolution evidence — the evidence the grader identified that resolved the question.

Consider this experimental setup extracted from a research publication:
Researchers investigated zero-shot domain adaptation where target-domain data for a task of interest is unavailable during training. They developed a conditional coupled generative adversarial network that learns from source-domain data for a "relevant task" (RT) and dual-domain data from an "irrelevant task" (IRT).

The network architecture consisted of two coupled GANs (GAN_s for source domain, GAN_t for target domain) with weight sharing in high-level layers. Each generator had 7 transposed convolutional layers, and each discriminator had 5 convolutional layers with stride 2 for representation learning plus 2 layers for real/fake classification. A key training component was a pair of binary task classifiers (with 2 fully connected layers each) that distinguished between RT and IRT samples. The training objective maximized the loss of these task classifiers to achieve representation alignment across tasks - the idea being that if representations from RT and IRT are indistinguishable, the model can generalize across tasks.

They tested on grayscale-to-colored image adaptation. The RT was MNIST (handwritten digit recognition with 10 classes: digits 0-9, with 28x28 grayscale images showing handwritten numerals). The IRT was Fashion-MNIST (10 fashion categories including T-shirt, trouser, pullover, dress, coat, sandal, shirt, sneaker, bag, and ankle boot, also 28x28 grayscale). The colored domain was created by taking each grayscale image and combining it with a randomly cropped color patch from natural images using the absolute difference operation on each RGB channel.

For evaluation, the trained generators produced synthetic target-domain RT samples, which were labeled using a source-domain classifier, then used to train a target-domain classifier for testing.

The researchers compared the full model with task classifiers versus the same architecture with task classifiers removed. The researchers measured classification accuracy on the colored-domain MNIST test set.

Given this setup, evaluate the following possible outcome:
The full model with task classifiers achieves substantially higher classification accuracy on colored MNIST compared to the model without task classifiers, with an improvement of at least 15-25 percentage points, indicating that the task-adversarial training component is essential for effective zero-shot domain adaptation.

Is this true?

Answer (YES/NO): NO